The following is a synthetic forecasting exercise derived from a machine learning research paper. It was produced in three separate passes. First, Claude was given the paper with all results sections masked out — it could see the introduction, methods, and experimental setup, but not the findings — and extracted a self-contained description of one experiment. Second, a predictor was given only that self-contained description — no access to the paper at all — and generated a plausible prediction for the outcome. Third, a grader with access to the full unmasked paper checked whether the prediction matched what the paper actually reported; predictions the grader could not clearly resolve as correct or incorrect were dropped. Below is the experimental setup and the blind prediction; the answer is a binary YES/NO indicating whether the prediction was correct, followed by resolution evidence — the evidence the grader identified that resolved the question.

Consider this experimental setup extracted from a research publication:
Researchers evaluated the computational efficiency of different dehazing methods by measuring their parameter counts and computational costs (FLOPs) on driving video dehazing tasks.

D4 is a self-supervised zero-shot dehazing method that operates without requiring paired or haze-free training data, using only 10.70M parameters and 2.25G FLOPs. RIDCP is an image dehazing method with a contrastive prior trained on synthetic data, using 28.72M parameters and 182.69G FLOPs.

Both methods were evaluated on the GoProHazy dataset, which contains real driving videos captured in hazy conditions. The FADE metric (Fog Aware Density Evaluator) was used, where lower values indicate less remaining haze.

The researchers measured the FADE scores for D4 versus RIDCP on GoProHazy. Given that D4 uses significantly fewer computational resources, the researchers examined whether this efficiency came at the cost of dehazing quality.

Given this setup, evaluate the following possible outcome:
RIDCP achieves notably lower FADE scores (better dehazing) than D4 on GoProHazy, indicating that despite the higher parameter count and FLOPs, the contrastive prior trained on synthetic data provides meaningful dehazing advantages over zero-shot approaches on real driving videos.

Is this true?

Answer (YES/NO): YES